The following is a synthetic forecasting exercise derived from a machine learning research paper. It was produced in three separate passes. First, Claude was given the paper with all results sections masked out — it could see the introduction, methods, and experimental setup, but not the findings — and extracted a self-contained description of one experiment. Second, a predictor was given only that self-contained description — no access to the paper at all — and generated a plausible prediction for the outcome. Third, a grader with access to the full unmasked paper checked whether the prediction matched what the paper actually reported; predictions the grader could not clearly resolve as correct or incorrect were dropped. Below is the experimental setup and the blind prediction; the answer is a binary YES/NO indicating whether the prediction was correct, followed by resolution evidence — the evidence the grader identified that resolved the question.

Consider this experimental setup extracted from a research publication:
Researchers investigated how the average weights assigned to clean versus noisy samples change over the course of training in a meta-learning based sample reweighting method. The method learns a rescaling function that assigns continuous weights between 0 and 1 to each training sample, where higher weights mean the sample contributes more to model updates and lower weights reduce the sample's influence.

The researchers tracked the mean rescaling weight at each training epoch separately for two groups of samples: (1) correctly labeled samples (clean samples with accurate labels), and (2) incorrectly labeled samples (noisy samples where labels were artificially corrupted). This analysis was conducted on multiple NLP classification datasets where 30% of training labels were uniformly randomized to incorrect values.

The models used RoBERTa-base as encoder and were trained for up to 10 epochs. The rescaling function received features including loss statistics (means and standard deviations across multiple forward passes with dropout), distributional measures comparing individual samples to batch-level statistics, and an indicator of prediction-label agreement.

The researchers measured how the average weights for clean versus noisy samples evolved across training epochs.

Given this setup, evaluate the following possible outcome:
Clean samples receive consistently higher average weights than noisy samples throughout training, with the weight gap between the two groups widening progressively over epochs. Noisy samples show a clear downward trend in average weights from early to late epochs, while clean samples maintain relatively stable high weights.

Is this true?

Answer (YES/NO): NO